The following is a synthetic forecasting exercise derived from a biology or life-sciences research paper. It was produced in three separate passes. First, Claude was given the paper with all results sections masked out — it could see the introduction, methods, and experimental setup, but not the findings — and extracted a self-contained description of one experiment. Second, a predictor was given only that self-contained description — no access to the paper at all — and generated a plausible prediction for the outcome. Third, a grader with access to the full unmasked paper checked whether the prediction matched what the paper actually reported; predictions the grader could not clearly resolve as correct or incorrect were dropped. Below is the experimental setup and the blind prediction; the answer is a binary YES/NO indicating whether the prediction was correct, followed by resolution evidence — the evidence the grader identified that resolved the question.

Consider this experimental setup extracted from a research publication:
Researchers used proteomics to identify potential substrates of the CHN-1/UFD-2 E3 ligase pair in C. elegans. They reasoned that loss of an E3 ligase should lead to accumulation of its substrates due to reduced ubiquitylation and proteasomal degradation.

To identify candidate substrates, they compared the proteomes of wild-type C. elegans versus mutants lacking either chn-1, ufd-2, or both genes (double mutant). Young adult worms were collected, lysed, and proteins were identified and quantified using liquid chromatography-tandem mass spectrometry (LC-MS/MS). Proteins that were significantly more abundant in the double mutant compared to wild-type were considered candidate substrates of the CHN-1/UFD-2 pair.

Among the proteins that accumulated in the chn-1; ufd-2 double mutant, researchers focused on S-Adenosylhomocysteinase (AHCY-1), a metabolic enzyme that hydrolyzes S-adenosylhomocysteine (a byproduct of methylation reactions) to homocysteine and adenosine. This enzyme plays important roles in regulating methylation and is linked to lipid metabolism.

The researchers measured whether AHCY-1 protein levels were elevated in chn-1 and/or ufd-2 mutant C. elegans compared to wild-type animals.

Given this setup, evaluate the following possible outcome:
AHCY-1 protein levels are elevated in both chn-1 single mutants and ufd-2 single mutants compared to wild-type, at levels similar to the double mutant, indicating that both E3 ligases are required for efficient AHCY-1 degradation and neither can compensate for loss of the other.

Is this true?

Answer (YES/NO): YES